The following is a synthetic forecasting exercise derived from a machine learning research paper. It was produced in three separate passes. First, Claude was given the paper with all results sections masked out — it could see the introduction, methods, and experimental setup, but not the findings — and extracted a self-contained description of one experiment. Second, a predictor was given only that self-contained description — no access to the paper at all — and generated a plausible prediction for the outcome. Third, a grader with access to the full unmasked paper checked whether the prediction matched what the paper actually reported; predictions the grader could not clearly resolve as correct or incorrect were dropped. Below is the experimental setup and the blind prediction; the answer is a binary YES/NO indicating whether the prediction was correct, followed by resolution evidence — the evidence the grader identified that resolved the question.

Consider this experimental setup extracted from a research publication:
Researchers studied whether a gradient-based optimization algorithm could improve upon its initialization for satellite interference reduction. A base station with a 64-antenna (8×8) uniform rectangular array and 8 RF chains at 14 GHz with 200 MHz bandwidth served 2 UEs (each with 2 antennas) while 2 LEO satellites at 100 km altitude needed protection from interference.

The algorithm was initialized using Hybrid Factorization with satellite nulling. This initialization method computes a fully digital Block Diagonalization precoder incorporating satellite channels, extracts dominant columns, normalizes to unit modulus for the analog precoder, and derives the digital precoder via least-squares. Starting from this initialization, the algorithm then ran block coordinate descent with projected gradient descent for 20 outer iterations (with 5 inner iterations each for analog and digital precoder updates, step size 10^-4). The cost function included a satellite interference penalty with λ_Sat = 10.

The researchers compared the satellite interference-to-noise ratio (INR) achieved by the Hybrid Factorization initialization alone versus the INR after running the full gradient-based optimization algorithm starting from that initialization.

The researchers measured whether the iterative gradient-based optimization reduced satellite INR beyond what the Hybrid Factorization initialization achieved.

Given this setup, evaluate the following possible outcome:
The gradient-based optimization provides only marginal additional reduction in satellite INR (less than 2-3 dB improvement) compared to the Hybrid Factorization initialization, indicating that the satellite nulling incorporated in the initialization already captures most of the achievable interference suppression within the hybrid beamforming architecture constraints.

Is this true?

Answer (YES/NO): NO